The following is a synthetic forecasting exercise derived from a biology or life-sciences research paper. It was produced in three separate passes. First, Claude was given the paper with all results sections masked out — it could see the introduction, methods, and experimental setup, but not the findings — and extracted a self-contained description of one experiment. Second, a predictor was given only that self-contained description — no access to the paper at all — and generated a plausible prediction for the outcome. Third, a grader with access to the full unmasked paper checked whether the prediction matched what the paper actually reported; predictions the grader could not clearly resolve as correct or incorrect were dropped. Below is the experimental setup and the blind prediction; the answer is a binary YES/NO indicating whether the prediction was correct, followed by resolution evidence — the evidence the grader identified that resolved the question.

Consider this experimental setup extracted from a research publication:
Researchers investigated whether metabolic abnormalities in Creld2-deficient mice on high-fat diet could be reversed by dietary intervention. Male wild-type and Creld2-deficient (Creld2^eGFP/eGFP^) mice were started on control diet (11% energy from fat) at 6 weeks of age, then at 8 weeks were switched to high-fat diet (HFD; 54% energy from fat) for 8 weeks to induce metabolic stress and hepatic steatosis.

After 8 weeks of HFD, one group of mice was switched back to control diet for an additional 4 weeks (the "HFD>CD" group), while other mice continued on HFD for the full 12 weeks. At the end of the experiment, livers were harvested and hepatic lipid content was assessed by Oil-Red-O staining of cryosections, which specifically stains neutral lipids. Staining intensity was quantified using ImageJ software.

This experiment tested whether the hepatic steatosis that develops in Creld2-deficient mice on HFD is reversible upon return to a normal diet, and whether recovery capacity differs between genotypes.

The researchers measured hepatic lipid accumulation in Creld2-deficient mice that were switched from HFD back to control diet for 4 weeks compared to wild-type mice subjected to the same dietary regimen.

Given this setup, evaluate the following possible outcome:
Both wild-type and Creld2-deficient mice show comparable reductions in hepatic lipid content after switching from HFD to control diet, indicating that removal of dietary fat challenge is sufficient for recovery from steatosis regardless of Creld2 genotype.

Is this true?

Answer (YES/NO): YES